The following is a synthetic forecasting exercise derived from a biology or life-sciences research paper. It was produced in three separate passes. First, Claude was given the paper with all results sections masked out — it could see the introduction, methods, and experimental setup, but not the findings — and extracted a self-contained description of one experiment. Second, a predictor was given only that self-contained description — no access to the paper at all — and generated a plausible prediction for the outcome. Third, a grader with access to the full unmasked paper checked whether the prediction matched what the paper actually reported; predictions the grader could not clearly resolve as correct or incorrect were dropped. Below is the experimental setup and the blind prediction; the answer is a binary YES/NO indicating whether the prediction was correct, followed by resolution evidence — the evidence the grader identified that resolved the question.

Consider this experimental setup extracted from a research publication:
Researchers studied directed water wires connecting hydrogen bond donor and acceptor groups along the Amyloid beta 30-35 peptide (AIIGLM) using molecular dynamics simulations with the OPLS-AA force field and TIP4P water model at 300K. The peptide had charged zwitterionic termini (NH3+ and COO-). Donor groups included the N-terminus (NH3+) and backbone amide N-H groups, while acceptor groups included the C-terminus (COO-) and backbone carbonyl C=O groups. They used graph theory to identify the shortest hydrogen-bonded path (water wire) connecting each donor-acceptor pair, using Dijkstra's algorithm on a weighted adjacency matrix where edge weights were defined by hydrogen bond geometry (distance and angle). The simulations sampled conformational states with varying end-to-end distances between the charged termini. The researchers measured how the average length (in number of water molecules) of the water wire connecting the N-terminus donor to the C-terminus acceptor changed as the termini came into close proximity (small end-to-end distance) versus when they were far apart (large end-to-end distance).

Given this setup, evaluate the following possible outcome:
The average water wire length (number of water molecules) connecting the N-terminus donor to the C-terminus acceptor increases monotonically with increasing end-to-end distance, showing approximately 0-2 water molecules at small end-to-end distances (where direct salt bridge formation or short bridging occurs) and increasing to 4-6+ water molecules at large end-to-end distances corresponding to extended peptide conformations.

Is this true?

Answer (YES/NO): NO